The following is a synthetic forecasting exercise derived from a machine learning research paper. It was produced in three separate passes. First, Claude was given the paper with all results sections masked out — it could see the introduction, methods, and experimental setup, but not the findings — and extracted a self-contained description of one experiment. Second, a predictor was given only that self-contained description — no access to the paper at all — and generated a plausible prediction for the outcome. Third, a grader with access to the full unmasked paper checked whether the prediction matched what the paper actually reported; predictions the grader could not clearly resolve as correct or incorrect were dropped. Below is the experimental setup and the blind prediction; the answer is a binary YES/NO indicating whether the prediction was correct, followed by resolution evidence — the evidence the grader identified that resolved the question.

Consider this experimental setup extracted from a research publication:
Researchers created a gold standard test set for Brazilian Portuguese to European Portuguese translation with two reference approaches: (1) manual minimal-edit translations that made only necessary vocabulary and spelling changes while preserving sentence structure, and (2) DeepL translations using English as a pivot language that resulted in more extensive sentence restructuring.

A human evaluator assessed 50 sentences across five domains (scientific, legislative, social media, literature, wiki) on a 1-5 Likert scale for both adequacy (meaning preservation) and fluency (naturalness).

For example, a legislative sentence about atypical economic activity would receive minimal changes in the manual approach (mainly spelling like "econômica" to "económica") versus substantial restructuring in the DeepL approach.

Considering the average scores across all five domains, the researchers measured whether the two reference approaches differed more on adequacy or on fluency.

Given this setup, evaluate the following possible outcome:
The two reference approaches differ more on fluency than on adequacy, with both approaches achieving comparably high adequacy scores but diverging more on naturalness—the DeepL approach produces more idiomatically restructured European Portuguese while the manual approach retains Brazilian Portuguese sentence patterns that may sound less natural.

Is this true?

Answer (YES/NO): YES